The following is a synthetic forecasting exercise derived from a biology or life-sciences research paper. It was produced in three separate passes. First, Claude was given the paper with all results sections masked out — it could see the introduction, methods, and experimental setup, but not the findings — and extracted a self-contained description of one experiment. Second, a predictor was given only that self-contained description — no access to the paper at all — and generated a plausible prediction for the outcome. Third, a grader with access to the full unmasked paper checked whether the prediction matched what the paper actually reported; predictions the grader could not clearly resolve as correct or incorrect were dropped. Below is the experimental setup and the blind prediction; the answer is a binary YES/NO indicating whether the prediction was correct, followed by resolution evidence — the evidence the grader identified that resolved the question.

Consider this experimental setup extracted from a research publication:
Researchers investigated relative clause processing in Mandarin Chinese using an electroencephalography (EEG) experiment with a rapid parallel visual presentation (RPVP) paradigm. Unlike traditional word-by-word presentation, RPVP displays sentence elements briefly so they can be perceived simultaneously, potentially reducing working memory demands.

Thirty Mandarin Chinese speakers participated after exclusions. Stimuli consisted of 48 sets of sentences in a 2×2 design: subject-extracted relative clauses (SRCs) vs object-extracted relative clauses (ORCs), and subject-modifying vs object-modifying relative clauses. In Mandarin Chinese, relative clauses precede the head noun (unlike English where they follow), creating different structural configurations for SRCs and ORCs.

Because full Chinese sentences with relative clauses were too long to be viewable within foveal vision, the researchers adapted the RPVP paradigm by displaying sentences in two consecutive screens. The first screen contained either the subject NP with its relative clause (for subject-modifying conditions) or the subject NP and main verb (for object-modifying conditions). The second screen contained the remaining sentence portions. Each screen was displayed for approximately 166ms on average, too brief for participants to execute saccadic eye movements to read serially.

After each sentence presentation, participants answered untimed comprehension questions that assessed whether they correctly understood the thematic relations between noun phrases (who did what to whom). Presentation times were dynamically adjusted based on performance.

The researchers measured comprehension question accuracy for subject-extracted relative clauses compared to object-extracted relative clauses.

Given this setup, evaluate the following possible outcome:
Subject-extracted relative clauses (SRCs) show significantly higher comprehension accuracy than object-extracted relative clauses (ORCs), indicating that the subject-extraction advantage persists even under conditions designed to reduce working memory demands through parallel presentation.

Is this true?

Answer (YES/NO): YES